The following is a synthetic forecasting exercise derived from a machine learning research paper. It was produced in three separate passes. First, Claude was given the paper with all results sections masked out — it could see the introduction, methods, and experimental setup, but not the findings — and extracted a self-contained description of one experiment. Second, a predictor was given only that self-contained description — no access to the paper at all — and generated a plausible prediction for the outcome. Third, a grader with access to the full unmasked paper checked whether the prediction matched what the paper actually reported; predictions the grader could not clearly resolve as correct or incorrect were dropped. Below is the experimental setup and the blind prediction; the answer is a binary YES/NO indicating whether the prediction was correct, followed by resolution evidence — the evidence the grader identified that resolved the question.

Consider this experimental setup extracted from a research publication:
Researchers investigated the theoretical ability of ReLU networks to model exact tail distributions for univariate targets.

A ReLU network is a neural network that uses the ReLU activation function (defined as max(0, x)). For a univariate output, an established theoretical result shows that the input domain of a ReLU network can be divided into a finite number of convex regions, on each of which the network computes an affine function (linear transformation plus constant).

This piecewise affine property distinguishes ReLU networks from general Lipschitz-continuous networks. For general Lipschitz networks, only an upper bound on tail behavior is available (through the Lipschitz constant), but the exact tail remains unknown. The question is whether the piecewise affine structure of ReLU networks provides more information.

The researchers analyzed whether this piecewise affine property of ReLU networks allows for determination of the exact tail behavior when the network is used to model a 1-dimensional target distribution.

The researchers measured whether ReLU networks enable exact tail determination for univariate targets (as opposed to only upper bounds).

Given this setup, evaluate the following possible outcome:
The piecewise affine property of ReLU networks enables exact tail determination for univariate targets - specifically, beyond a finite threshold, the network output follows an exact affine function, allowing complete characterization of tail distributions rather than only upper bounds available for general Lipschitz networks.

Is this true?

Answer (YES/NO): YES